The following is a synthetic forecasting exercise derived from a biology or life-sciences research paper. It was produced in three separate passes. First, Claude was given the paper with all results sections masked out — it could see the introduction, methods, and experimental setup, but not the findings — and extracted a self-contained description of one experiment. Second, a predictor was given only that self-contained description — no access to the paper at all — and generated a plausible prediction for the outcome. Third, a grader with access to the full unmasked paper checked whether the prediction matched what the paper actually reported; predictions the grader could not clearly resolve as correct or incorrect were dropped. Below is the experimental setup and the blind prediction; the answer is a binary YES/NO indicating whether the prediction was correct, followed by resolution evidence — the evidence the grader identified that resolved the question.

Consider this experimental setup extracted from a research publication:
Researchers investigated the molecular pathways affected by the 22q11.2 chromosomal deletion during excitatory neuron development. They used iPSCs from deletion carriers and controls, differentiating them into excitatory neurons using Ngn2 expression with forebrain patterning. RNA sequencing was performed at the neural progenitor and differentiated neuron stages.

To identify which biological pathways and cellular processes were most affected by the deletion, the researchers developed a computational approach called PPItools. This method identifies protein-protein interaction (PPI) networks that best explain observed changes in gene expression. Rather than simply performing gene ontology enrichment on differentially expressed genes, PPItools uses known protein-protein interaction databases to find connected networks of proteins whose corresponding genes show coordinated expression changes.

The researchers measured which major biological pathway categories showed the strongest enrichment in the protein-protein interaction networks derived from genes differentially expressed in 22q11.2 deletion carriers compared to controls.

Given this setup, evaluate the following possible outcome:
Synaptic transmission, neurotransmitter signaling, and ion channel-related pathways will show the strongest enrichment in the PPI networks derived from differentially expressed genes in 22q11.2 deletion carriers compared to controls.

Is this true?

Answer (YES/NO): NO